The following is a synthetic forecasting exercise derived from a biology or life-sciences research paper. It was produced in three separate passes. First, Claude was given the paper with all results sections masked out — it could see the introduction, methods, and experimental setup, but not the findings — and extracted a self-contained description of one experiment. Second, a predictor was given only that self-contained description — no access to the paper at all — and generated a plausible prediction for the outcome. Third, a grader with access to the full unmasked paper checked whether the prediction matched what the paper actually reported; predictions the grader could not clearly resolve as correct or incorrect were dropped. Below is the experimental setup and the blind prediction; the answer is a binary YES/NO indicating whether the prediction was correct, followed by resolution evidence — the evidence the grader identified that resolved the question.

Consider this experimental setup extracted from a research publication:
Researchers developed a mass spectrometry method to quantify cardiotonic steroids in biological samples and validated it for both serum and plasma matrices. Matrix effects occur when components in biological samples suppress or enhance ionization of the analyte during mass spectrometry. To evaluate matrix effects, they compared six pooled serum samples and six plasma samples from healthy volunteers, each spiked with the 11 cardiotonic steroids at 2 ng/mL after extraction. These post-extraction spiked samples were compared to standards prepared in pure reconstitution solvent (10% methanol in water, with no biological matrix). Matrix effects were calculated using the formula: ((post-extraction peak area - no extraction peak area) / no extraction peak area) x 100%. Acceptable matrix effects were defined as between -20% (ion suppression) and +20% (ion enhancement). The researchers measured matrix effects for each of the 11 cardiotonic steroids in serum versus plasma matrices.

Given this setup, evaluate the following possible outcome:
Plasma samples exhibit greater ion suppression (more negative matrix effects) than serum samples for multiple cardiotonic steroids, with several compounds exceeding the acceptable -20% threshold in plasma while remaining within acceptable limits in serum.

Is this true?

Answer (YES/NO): NO